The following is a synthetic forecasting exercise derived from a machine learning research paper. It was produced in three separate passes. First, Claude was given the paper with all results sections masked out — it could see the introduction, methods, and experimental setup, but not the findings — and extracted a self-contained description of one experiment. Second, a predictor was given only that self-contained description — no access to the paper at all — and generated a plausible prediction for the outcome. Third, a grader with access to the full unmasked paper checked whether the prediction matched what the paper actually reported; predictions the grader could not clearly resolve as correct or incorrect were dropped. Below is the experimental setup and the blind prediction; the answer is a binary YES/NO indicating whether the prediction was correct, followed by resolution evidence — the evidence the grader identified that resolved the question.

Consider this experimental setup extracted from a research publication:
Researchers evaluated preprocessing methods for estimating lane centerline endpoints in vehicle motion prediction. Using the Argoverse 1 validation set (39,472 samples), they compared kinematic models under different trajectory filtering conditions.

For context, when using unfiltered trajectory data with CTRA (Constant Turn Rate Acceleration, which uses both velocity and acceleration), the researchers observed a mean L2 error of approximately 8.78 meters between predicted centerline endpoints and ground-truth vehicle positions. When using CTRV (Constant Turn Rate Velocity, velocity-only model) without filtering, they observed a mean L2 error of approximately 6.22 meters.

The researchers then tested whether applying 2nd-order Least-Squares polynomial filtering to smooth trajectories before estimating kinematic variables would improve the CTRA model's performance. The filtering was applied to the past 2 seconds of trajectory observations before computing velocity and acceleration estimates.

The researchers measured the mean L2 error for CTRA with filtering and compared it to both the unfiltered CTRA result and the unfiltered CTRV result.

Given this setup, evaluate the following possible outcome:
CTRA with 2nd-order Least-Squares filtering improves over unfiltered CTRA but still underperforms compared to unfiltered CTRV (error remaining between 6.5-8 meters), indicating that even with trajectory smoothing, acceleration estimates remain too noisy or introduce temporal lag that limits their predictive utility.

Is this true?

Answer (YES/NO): NO